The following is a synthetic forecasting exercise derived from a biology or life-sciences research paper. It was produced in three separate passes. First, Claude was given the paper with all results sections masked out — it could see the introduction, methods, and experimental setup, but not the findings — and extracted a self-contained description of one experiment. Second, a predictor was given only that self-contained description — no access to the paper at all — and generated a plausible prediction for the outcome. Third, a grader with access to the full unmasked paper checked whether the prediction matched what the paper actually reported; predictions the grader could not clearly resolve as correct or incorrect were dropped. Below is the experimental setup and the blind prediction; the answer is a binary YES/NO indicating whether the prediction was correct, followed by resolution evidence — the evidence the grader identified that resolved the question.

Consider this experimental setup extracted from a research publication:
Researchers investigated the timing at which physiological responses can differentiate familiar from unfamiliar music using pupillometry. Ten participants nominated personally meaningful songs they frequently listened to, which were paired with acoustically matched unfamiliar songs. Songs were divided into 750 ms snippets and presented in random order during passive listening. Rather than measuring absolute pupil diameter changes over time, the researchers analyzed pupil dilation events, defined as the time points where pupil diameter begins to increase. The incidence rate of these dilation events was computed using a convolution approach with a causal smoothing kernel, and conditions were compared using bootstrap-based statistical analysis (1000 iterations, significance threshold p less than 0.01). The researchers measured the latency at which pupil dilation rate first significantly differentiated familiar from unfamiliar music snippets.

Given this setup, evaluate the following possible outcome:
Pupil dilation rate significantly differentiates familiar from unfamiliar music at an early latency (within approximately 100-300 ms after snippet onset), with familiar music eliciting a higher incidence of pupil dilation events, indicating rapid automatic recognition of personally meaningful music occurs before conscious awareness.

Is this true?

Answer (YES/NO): YES